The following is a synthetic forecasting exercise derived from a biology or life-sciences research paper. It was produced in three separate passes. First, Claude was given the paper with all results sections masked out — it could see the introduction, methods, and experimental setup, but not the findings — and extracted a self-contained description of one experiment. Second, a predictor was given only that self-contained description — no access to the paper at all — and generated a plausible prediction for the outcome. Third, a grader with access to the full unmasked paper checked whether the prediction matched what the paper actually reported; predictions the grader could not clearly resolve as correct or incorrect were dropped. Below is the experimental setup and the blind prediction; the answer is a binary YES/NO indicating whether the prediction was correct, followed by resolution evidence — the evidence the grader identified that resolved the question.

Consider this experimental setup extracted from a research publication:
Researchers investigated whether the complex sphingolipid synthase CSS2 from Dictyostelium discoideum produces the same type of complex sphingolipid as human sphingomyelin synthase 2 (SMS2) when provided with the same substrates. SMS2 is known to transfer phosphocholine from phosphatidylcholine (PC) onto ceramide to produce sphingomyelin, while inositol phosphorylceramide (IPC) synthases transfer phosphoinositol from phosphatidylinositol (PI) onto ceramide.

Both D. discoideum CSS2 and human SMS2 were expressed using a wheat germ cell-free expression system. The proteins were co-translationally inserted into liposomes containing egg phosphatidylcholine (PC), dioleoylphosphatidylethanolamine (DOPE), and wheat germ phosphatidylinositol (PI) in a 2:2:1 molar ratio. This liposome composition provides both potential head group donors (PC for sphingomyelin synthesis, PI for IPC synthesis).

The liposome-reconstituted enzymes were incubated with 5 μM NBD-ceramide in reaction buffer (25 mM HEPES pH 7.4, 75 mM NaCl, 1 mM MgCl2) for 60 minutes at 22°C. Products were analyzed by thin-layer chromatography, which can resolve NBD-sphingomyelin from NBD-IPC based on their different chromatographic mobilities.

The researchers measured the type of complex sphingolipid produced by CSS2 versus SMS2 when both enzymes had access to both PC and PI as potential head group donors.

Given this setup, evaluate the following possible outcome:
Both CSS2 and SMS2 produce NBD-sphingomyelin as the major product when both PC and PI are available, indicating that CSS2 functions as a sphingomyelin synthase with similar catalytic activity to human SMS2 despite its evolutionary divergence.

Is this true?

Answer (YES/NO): NO